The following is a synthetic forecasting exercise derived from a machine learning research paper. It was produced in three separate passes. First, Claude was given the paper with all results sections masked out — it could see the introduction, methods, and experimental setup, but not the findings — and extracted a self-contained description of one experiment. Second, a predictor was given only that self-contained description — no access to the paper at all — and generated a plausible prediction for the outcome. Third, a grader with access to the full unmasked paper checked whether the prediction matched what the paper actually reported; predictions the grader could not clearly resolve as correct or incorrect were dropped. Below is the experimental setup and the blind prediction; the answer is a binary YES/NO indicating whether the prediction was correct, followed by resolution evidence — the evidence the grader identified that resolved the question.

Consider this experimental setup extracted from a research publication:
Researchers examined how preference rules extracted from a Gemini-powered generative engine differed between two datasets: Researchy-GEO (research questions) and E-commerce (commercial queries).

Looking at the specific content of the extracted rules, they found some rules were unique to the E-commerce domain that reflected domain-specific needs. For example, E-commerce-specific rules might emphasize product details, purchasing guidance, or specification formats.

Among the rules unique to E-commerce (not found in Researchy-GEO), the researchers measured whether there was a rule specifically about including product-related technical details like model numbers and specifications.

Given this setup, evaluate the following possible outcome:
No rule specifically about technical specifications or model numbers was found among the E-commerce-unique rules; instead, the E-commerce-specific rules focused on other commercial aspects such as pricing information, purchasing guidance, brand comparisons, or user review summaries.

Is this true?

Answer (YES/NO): NO